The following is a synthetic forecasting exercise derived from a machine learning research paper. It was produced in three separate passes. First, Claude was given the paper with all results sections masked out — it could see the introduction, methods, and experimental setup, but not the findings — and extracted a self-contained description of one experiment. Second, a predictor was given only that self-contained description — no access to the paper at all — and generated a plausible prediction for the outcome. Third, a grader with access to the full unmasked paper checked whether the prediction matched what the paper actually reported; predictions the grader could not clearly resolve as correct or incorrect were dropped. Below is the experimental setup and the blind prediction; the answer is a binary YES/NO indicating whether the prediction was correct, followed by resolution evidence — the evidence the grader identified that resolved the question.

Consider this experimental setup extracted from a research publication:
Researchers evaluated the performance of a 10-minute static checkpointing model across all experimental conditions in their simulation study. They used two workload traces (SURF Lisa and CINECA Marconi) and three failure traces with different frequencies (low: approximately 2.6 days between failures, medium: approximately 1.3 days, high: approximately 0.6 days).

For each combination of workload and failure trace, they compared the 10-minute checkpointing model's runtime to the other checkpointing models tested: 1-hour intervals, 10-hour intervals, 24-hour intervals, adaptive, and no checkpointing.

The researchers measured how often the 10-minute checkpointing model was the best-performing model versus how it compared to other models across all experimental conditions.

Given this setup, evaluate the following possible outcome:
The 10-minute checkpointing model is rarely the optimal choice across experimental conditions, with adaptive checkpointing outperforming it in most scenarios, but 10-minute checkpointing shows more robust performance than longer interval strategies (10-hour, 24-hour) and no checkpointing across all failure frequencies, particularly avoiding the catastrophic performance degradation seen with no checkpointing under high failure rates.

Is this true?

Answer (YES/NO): NO